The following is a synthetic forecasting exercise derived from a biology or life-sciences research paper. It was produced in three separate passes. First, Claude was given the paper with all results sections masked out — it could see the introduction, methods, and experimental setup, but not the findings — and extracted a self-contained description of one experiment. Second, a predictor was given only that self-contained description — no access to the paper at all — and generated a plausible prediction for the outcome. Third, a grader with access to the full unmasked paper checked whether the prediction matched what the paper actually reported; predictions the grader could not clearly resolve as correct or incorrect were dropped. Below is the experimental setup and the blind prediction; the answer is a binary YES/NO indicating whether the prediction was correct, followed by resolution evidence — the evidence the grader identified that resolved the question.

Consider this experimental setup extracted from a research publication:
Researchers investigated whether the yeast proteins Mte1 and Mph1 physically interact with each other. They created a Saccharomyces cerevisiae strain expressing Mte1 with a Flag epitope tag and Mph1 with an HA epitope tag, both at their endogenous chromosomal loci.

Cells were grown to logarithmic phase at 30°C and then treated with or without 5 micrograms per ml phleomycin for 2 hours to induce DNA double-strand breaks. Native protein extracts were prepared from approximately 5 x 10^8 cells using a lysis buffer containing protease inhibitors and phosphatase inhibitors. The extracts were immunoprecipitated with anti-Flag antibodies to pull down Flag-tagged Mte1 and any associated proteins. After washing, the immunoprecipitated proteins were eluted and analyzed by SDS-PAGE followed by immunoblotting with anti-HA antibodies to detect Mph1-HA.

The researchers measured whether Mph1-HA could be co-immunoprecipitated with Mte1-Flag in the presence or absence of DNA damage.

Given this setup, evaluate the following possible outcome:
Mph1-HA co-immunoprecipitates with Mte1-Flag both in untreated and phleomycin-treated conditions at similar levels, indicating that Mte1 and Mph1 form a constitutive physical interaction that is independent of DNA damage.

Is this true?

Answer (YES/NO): YES